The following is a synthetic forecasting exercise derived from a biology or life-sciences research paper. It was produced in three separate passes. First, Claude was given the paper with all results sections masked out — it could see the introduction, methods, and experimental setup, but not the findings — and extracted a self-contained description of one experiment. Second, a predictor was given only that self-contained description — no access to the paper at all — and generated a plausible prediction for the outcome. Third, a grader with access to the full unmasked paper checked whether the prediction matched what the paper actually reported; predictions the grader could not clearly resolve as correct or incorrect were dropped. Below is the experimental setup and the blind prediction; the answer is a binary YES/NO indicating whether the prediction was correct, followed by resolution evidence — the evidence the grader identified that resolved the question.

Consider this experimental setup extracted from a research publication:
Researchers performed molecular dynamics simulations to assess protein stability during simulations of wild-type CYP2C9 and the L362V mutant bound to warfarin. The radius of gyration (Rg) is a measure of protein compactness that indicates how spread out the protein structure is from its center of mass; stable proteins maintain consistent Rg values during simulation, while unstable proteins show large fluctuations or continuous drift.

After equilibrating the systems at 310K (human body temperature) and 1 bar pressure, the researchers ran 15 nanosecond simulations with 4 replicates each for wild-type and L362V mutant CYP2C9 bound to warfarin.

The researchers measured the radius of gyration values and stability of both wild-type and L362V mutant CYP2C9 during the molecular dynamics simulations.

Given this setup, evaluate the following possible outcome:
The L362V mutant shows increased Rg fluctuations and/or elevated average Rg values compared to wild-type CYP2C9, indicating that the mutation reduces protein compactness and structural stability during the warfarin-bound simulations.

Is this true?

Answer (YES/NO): NO